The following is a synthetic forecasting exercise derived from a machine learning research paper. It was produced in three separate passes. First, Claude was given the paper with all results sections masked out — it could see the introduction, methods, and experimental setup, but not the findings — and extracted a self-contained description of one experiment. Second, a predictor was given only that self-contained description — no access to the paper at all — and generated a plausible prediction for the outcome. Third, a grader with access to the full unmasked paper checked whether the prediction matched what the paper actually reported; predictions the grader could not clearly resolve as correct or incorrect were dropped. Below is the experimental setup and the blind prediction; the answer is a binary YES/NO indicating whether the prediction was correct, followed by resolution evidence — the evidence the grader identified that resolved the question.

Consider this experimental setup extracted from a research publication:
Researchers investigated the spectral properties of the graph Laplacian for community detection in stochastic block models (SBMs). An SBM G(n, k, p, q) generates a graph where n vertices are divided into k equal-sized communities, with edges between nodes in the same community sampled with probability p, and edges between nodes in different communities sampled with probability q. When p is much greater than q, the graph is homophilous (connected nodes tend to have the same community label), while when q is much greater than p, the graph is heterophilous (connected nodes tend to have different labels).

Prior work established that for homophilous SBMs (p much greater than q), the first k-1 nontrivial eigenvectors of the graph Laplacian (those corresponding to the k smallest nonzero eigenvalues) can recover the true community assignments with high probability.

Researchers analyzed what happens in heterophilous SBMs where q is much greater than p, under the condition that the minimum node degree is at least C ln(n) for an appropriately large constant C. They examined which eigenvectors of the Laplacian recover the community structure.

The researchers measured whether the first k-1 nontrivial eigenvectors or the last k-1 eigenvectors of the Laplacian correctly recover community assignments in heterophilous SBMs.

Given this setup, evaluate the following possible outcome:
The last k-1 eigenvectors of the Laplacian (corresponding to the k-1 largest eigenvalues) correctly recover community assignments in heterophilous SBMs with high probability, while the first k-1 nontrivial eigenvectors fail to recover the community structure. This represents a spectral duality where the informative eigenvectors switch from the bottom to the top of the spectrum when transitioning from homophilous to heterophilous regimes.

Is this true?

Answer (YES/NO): YES